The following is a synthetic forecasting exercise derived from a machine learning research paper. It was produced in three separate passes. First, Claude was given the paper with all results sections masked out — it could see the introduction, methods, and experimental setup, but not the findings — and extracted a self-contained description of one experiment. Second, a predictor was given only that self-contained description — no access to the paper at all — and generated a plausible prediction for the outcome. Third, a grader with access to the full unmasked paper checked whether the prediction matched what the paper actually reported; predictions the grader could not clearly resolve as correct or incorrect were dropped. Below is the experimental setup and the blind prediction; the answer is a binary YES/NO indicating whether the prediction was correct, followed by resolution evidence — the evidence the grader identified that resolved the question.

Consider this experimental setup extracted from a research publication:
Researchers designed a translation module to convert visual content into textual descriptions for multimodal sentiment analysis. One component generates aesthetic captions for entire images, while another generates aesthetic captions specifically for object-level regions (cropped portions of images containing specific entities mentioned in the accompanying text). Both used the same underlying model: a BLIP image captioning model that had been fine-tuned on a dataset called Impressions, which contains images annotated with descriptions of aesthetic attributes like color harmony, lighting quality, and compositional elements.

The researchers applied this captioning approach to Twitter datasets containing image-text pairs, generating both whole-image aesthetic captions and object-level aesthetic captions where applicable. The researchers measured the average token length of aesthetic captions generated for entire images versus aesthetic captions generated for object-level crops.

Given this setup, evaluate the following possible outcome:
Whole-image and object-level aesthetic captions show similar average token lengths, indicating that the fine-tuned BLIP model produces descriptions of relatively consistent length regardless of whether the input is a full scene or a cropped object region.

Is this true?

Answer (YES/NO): NO